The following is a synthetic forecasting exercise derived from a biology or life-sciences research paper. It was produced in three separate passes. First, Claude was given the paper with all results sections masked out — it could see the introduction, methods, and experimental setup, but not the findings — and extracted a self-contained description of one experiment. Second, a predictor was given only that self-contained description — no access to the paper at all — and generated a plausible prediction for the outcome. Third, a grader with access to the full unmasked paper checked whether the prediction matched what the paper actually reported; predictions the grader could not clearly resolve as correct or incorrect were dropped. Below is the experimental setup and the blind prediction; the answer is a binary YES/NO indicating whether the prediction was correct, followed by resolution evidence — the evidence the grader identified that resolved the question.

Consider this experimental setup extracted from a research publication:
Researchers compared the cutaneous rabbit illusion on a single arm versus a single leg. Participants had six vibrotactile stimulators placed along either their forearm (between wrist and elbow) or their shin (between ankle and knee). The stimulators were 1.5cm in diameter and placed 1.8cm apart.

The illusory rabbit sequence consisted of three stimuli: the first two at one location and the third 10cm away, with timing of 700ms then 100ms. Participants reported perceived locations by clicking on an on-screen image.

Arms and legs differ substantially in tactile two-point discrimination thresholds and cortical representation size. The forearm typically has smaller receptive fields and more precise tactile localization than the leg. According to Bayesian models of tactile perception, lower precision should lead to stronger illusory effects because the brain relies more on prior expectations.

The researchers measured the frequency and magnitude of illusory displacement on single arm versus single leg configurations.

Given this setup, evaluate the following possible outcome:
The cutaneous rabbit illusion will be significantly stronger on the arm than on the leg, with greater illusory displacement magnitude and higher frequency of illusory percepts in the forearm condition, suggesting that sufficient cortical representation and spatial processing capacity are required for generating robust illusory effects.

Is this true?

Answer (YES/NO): NO